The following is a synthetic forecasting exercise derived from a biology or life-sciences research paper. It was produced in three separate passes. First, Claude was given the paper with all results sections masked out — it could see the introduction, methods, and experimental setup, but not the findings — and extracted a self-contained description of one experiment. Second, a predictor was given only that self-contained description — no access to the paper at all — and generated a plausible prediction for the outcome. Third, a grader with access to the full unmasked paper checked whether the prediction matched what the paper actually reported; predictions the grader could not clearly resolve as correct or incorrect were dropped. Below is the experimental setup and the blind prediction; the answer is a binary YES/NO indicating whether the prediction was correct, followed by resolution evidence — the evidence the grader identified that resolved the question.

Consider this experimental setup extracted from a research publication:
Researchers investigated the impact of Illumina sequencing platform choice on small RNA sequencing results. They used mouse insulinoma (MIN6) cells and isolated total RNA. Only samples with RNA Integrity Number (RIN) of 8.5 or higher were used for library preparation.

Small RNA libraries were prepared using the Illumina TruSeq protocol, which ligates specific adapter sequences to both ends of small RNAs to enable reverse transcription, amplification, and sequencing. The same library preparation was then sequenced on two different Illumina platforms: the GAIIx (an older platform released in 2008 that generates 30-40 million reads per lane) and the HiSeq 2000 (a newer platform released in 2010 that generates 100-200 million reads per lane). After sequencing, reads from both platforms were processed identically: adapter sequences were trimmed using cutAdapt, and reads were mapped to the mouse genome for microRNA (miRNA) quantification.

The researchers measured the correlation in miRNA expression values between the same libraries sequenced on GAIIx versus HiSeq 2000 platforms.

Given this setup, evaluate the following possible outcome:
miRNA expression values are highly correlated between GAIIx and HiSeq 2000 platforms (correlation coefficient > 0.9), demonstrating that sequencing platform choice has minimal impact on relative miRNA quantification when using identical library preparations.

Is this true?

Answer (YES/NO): YES